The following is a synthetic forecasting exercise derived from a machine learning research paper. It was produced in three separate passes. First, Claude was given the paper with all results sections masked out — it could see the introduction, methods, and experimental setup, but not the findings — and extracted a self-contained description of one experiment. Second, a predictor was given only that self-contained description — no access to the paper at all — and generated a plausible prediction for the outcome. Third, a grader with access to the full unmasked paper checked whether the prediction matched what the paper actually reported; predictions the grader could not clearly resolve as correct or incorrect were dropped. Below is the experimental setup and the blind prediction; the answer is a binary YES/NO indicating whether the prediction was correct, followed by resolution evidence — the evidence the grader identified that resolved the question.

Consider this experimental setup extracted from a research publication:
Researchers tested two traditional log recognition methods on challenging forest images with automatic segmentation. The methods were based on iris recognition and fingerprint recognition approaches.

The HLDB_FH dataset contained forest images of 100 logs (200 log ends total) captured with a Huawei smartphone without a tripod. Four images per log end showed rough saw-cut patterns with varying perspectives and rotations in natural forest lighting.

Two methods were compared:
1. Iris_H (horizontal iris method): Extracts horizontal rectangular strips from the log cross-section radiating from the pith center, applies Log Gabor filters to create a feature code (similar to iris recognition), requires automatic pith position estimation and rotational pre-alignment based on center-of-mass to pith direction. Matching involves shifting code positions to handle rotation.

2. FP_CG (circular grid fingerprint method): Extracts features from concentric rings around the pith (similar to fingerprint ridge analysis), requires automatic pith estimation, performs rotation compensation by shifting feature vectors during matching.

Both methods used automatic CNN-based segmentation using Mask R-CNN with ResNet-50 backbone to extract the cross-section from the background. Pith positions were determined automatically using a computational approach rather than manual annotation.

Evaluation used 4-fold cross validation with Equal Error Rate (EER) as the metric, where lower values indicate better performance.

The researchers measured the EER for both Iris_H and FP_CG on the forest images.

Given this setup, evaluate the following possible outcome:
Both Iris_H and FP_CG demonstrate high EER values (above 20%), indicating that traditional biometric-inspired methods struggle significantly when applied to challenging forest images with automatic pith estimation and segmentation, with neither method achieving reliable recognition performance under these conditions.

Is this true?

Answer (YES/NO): NO